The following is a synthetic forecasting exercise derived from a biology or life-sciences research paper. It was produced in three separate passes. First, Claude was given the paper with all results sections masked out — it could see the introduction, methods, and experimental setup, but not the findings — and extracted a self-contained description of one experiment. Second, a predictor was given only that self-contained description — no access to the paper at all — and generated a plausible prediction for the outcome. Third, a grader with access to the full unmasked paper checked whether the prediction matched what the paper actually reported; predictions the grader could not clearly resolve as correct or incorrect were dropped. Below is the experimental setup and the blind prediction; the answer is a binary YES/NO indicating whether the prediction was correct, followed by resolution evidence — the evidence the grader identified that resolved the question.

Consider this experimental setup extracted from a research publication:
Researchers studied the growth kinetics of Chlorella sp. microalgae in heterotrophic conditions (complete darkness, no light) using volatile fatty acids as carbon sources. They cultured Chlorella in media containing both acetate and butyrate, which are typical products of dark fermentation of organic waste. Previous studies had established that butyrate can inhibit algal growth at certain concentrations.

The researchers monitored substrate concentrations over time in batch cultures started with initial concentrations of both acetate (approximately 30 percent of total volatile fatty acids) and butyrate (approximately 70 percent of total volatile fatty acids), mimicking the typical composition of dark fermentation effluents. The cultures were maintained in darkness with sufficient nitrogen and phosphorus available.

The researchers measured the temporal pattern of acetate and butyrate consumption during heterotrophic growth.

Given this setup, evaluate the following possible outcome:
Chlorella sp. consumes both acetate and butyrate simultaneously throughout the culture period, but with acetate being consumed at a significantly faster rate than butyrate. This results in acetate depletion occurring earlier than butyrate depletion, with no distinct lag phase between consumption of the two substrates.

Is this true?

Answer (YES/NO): NO